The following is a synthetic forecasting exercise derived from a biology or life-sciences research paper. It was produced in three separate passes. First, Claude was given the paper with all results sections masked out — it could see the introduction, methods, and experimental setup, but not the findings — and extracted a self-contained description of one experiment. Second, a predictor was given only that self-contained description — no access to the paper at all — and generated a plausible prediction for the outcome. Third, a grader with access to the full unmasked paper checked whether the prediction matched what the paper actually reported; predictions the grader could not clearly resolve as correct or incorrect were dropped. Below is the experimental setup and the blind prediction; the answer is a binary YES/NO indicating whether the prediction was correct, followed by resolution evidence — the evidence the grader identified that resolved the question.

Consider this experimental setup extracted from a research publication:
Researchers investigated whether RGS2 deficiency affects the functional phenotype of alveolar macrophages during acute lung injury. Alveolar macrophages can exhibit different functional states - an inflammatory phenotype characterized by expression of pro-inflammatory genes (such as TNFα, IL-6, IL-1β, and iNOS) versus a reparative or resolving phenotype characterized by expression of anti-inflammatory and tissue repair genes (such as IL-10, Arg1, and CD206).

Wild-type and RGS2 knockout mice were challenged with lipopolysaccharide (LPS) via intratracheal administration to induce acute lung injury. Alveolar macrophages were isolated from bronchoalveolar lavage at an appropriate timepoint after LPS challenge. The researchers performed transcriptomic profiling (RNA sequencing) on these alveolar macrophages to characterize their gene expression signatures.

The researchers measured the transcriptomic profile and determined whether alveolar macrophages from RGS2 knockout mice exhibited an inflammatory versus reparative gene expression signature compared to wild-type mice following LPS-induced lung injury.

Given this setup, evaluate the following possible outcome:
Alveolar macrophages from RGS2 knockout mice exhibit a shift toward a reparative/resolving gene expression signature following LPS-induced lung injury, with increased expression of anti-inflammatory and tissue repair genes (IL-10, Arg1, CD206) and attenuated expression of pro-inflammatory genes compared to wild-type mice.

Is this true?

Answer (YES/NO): NO